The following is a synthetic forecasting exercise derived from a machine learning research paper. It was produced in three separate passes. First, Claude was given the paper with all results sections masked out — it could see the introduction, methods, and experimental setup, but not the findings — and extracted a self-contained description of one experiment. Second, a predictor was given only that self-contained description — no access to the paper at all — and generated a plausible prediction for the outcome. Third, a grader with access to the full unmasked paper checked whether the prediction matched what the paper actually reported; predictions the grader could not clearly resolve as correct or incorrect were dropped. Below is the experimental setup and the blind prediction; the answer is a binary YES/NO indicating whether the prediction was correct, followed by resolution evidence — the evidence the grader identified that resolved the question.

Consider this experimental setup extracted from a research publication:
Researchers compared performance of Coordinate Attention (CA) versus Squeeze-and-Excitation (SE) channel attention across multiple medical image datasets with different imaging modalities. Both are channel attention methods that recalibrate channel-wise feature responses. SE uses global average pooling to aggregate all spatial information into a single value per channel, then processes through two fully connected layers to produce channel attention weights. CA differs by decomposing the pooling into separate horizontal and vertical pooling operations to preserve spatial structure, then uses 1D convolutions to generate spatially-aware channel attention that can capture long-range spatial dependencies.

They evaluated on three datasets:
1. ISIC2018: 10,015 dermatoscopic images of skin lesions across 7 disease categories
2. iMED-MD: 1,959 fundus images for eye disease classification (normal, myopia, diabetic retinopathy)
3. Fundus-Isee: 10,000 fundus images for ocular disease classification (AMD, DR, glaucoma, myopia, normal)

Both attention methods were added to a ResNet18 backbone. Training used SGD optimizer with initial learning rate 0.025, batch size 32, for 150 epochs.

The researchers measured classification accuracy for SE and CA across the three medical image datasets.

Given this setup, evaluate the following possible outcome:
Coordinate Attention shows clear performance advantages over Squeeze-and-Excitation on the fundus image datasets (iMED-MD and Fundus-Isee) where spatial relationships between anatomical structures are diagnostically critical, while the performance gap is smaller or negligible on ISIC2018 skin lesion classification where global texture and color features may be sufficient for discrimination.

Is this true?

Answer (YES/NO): NO